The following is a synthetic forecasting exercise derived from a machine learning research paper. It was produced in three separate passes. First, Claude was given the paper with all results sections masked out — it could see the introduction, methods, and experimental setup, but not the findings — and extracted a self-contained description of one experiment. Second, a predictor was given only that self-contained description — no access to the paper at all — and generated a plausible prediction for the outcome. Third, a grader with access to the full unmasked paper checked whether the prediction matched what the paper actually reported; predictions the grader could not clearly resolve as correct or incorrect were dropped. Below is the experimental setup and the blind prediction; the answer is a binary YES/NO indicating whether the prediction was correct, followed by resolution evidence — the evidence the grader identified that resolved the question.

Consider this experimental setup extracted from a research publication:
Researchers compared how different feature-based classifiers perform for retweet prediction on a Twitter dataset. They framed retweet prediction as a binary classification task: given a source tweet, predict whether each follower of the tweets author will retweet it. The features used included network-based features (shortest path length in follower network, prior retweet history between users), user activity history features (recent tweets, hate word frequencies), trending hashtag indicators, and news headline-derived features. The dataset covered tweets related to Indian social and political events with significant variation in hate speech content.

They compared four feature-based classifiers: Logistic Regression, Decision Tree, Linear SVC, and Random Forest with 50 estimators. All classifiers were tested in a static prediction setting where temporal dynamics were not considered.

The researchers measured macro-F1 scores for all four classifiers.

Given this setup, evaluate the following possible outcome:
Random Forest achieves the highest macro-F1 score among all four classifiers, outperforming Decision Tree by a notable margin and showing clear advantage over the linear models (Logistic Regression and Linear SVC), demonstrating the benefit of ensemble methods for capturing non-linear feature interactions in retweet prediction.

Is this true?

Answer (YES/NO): NO